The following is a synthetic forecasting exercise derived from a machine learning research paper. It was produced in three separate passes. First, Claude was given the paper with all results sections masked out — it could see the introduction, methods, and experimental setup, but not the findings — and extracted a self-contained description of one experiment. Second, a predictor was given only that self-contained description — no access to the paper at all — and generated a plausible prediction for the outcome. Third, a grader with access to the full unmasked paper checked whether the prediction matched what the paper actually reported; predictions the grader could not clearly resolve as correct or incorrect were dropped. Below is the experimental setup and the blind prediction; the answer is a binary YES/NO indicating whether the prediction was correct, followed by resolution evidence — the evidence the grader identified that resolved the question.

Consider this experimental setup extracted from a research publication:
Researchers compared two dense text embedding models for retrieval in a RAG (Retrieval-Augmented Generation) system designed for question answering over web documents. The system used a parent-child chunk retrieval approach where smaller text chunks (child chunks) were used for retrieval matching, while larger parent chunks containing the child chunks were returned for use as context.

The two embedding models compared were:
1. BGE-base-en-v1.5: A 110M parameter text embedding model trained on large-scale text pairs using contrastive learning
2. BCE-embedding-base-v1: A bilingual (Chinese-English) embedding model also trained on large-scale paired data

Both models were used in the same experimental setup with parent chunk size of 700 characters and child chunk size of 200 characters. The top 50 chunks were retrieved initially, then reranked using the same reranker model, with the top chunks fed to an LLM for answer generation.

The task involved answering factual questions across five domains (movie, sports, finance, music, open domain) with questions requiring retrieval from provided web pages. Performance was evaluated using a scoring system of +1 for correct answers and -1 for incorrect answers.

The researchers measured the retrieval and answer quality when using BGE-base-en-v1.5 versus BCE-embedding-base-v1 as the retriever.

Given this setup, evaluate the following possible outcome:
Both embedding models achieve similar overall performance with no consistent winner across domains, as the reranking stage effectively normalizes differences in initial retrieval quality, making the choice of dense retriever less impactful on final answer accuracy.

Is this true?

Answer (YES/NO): NO